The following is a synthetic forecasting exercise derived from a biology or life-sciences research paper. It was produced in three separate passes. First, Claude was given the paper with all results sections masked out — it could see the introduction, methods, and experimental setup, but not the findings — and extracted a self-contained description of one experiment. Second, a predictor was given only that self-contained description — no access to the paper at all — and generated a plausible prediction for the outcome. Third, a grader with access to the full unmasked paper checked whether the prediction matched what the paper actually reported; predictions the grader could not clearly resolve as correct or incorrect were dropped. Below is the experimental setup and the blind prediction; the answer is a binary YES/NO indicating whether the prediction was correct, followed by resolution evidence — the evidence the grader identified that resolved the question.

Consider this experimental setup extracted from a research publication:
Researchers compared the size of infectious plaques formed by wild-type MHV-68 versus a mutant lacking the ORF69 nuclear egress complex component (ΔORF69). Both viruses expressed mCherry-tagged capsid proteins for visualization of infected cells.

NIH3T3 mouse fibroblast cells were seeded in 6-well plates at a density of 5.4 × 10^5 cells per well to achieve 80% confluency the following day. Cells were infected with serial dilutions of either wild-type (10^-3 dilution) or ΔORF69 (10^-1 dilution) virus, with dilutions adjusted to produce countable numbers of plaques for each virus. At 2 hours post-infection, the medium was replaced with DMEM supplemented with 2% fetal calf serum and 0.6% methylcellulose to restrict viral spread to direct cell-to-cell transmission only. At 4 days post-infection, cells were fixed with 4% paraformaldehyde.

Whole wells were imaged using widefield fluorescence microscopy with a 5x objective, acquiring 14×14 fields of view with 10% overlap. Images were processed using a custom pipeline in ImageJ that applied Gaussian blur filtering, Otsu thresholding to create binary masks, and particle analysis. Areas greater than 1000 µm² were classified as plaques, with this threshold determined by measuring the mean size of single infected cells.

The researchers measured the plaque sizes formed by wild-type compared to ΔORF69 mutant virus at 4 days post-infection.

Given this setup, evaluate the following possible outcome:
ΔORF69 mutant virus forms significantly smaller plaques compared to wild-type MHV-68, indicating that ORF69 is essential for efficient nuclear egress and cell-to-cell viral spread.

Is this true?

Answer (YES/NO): YES